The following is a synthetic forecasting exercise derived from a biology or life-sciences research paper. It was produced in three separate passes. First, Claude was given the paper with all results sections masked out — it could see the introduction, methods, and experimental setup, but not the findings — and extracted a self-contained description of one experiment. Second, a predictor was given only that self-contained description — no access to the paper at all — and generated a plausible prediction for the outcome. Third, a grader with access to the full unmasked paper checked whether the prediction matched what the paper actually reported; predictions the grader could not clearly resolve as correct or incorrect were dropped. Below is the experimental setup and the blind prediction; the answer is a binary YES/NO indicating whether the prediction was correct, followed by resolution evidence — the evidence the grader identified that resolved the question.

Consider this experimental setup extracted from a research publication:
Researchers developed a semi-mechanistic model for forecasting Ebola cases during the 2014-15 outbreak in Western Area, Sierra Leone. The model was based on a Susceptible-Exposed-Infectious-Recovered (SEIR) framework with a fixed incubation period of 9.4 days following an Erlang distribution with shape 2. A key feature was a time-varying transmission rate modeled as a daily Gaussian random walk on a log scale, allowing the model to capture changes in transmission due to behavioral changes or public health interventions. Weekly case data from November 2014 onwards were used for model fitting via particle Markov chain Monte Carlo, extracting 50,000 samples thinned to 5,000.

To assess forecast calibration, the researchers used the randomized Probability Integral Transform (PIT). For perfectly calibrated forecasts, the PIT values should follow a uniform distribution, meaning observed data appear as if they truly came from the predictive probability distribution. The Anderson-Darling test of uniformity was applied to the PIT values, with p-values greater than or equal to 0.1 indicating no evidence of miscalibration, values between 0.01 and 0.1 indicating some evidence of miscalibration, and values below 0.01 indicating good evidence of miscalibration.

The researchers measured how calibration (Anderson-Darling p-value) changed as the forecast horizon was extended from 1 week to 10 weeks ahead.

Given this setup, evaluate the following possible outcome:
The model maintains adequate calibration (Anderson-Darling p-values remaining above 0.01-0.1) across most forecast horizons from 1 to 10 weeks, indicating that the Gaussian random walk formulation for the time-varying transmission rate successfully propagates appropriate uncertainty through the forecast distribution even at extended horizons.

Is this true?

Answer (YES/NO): NO